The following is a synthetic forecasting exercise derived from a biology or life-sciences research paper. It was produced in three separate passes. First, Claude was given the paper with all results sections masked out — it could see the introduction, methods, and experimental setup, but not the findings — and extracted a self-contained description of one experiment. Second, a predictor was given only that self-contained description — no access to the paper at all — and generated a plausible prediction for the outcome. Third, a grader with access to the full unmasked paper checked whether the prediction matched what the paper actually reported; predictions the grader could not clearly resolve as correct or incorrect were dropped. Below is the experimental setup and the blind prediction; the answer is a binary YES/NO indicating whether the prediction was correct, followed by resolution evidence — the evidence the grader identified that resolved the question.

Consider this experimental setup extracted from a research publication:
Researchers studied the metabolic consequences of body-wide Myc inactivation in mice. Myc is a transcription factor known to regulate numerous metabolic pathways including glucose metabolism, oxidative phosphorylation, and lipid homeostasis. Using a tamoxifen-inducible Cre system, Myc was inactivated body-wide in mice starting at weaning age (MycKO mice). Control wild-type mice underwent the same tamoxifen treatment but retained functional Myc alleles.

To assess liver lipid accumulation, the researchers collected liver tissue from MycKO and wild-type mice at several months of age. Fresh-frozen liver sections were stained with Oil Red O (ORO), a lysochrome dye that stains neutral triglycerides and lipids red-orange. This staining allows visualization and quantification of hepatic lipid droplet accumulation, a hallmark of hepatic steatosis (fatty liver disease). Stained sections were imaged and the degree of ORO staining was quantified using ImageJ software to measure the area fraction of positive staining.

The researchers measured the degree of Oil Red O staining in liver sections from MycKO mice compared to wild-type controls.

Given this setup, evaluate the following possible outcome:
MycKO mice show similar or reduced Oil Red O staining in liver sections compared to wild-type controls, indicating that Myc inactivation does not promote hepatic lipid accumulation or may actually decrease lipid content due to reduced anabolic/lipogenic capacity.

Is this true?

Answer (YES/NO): NO